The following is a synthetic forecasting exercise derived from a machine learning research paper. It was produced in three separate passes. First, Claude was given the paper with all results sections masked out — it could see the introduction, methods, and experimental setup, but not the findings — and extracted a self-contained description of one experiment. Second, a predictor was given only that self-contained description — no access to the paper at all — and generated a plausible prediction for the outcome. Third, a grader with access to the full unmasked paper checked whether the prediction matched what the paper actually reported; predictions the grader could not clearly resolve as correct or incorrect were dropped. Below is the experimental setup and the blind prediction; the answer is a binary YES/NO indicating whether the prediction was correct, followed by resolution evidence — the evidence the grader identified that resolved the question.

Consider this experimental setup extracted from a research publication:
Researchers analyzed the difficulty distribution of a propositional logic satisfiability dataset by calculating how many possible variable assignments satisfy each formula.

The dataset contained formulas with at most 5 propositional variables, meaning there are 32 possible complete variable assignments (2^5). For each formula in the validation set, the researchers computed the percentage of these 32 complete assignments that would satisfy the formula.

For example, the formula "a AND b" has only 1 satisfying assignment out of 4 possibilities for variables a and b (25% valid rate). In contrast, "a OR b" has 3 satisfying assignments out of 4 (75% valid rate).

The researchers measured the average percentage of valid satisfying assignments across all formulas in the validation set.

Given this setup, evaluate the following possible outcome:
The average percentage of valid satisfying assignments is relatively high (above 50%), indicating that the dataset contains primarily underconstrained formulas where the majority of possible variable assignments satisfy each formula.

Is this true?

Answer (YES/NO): NO